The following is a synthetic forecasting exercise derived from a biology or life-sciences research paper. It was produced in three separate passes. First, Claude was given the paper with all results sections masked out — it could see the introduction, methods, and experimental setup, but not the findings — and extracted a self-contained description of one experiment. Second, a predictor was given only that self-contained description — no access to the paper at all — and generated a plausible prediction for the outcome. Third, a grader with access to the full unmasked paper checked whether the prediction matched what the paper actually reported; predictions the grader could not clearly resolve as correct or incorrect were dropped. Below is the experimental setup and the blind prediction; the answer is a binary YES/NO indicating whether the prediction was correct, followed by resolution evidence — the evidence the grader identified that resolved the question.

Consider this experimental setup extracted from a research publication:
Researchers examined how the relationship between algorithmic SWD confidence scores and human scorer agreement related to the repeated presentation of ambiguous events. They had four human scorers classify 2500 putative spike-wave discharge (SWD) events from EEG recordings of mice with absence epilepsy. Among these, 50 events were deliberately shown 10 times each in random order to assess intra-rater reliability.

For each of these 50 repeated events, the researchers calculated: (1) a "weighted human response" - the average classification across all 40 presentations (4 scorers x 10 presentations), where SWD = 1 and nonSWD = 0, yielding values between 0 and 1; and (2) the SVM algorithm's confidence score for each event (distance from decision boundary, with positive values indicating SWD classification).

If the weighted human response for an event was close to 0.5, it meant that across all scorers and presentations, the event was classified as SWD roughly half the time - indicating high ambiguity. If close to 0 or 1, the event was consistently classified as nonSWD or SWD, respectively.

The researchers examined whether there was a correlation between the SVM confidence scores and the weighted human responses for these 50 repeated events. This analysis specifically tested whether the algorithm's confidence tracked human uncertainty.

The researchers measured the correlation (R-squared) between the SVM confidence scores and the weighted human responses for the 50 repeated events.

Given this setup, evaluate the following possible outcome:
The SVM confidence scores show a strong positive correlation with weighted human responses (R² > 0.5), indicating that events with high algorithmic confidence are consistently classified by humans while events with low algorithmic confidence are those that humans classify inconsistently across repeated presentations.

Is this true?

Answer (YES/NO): YES